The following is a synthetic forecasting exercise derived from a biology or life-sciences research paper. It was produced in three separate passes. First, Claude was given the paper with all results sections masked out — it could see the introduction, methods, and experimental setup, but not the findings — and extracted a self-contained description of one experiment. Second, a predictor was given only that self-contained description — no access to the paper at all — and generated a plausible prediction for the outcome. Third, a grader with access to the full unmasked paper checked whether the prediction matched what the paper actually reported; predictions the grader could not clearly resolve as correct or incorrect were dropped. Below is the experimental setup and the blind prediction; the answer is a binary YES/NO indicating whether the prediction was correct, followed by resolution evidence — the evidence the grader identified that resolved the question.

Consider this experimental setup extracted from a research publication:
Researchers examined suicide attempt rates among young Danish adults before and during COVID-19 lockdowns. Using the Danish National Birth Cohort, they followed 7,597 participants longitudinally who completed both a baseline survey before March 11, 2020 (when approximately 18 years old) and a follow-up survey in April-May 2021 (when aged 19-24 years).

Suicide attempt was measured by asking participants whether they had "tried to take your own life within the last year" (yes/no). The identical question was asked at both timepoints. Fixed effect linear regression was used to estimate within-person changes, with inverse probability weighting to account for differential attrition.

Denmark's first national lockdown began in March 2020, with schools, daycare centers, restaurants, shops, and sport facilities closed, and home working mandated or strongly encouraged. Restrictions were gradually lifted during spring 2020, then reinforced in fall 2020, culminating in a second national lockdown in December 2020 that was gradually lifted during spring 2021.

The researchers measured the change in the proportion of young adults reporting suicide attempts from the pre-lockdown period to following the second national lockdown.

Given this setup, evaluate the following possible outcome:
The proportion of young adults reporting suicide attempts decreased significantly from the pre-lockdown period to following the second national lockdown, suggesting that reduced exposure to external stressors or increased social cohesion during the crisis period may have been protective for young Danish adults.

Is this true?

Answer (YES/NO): NO